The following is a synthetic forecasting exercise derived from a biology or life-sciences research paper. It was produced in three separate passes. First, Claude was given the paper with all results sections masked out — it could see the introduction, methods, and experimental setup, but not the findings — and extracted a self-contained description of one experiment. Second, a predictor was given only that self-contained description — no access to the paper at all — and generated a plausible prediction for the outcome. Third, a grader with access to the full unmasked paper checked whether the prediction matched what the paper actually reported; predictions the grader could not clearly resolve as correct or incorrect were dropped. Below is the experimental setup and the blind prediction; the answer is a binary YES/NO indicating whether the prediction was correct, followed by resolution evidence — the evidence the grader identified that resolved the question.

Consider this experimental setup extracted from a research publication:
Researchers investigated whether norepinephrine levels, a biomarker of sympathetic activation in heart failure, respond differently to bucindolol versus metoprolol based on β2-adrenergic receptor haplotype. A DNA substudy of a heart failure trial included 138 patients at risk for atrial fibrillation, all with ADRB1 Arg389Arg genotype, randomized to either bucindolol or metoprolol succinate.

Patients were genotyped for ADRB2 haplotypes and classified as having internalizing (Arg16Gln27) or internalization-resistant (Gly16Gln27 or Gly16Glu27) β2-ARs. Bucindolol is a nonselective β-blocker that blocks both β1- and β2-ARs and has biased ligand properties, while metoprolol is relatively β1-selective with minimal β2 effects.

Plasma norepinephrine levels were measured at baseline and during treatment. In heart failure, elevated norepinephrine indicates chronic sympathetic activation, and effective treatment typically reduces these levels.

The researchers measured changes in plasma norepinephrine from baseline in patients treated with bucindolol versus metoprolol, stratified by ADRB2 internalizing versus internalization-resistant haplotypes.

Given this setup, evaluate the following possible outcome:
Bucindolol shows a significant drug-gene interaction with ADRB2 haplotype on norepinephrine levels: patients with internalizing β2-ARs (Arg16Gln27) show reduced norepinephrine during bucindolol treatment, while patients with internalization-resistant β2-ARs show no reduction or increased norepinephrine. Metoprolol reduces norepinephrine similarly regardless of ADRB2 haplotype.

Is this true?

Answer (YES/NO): NO